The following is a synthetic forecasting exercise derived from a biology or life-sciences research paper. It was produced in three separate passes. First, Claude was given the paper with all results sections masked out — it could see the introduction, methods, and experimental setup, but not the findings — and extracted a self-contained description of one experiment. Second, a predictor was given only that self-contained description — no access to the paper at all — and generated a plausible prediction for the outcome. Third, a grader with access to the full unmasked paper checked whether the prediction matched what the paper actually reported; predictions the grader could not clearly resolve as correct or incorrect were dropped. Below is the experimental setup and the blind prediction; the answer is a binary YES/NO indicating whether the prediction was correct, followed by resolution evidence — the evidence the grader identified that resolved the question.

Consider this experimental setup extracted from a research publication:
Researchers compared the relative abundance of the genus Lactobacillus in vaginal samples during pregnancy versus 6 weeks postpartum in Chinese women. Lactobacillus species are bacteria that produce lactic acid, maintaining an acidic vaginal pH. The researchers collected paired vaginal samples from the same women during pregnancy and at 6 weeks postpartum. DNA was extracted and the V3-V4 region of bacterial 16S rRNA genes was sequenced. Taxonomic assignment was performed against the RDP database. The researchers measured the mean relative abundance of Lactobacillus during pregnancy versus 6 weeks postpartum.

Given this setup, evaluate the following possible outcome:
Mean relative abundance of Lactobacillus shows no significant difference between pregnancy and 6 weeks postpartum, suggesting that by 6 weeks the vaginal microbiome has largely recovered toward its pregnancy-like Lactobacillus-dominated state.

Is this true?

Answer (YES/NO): NO